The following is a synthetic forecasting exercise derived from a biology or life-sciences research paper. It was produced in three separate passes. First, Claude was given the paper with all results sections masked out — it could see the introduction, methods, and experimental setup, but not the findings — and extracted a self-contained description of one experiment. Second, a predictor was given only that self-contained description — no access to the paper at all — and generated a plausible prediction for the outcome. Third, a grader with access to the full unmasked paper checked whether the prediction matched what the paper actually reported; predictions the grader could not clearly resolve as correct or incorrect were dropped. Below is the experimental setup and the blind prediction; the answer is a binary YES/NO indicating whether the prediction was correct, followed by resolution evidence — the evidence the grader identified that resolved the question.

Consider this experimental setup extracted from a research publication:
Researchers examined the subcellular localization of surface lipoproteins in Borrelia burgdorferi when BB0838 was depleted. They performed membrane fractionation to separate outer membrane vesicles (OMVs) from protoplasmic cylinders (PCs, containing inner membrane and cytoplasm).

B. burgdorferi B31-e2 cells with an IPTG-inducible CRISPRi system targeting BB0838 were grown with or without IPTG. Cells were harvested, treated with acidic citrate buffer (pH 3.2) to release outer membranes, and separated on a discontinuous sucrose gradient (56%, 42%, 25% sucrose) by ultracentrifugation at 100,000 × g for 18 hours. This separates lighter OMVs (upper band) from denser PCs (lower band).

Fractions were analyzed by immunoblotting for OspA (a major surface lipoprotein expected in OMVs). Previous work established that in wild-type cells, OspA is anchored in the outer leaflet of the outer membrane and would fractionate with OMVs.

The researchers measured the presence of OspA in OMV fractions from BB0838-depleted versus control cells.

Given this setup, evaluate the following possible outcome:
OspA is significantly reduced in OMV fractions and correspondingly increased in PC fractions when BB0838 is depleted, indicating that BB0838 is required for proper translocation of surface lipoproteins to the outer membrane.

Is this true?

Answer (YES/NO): NO